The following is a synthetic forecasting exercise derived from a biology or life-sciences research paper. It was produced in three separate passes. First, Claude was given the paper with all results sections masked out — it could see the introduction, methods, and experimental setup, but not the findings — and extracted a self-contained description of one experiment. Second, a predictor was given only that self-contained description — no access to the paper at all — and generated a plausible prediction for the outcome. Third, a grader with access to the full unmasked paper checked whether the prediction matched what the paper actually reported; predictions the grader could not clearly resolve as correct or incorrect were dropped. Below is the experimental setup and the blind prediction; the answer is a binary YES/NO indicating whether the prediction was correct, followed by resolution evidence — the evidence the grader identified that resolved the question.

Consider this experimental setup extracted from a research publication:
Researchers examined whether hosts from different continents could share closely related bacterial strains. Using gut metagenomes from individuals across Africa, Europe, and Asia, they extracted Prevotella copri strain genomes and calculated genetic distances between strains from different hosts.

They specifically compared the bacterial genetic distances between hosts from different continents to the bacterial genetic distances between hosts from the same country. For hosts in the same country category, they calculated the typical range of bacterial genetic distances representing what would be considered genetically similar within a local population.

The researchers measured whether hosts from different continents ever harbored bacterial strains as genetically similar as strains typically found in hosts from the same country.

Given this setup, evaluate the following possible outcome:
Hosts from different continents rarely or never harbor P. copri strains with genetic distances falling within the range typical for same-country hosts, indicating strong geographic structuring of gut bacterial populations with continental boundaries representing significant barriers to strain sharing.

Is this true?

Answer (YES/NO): NO